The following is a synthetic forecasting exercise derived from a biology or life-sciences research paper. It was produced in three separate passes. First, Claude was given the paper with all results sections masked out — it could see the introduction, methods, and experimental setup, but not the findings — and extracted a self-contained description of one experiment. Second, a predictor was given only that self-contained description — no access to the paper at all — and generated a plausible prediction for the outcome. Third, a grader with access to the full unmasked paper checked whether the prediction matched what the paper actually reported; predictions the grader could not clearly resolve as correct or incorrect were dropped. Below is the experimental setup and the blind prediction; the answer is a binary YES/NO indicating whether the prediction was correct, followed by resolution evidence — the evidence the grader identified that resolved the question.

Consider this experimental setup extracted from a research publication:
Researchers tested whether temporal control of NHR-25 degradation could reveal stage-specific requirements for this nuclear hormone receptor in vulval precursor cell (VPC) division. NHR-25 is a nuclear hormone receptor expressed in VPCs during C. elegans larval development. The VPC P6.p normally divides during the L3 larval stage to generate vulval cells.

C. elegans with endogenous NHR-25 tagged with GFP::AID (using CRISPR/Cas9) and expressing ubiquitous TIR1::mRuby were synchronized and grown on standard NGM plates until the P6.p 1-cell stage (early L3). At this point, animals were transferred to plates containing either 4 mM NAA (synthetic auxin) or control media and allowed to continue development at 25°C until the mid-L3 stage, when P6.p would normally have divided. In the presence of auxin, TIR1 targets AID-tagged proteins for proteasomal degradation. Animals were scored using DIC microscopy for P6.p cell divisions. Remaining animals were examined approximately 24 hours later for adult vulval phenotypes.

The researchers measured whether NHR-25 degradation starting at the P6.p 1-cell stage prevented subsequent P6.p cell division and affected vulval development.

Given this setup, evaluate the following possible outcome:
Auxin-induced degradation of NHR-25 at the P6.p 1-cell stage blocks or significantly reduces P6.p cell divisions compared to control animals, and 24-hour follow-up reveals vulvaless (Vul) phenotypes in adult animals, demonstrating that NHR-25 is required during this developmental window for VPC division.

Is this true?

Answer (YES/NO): NO